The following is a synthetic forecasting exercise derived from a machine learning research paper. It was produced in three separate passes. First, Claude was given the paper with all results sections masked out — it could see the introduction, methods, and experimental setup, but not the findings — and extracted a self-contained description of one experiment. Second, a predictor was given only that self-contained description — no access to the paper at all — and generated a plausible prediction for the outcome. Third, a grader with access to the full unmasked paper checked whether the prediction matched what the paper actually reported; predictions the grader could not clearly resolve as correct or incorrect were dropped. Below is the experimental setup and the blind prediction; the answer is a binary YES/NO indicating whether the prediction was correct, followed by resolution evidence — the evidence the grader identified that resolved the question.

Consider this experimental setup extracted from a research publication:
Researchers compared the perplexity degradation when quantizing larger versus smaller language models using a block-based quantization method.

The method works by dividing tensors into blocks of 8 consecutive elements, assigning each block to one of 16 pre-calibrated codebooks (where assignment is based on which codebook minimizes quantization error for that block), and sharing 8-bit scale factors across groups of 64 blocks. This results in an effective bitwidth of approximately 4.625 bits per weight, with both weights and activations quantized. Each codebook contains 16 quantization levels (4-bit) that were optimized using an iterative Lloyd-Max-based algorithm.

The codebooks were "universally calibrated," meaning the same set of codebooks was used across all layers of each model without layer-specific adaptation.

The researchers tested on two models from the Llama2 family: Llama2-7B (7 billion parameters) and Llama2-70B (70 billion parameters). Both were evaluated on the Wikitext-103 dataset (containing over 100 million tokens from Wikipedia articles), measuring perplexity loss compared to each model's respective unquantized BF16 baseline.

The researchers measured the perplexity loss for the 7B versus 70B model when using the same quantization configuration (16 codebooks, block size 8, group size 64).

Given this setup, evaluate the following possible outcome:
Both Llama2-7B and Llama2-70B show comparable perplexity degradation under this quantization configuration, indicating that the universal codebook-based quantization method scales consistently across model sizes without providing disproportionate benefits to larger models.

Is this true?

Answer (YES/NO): NO